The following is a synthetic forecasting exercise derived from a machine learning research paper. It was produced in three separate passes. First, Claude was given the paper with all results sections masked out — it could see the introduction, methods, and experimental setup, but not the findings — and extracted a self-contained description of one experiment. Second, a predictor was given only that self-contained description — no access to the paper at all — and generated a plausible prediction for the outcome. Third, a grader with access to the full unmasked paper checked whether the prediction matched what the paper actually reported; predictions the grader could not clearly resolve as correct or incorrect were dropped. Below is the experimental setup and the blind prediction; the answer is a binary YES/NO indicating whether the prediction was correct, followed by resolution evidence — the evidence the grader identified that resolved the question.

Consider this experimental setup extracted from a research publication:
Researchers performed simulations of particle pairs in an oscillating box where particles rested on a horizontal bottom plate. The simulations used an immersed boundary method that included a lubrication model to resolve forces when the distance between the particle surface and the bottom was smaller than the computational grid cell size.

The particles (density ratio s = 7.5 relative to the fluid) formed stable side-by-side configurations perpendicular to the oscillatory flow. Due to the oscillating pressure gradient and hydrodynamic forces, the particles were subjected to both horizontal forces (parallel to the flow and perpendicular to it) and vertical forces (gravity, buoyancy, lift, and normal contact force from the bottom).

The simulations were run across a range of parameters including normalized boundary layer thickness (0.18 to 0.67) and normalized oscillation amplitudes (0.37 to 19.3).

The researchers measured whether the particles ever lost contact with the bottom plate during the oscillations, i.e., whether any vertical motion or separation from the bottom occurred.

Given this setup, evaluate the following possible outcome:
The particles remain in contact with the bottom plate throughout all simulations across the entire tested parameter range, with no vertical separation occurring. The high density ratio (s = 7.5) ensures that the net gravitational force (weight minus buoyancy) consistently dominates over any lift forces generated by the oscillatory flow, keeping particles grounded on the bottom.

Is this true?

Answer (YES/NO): YES